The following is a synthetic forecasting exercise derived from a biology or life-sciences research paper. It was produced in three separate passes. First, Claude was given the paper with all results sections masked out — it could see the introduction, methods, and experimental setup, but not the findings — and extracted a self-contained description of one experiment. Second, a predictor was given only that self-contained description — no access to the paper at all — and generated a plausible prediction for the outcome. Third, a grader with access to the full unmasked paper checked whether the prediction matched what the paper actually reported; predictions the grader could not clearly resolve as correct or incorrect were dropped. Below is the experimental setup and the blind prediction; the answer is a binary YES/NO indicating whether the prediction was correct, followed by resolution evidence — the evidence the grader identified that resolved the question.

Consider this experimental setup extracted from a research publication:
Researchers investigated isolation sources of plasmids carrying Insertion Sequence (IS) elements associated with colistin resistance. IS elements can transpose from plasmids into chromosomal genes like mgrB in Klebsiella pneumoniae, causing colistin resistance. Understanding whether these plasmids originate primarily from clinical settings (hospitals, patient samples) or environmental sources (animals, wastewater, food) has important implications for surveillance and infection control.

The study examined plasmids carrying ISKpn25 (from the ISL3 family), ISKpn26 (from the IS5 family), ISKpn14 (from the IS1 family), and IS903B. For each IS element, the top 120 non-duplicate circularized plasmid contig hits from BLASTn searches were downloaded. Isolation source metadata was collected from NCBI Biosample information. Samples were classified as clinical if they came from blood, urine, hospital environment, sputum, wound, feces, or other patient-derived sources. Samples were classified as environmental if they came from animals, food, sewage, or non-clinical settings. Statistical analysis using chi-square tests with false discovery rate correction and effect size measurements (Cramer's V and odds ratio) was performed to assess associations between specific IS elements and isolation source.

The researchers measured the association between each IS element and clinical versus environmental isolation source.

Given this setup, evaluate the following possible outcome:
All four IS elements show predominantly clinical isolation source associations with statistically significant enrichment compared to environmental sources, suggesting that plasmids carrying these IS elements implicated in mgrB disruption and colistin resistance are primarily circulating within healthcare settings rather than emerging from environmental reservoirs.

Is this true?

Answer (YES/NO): NO